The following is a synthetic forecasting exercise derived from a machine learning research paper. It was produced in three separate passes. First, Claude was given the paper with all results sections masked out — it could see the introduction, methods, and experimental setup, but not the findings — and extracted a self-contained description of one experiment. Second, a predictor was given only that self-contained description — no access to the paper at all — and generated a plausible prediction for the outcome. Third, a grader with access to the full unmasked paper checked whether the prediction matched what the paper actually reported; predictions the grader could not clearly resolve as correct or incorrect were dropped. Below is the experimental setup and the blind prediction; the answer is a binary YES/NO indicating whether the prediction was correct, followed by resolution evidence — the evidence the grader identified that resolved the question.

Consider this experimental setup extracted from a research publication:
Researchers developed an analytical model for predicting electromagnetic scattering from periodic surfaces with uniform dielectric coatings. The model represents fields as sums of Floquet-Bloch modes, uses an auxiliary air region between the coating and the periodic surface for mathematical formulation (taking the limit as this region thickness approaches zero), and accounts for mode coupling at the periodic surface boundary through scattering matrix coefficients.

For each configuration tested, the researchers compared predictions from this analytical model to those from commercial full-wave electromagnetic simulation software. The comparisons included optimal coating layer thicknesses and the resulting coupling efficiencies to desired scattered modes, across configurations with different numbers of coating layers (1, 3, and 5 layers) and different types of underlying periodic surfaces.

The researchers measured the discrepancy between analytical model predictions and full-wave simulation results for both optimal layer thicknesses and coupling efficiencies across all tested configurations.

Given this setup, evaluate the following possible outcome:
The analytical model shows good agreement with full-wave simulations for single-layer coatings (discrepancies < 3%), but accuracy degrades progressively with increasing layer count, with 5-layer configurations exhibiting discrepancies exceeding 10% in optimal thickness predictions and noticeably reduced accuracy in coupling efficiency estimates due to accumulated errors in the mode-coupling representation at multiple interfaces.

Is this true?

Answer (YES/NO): NO